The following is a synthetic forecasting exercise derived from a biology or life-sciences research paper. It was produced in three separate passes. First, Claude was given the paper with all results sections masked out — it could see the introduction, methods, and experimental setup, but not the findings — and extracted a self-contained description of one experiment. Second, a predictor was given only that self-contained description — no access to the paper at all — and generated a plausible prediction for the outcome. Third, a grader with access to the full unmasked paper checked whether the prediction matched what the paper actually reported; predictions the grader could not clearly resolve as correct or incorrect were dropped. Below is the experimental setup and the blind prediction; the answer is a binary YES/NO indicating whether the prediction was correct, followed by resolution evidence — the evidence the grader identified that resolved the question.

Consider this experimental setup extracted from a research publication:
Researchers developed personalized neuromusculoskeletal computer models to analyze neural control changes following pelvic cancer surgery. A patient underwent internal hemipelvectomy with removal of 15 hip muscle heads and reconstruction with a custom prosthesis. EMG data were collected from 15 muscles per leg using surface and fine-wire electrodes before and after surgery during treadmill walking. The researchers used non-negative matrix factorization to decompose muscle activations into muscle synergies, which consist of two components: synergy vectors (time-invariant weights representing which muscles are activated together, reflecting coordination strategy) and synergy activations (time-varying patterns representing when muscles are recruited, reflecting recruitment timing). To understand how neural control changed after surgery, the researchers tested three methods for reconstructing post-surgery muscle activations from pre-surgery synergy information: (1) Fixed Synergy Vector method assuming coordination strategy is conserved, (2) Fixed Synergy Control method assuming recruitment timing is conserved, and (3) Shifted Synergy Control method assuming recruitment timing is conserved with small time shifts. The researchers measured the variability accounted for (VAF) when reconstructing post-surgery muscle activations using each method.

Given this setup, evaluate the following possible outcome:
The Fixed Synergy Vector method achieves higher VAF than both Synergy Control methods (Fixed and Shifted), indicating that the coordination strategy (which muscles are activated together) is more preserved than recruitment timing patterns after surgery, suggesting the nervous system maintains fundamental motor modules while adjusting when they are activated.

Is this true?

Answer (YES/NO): NO